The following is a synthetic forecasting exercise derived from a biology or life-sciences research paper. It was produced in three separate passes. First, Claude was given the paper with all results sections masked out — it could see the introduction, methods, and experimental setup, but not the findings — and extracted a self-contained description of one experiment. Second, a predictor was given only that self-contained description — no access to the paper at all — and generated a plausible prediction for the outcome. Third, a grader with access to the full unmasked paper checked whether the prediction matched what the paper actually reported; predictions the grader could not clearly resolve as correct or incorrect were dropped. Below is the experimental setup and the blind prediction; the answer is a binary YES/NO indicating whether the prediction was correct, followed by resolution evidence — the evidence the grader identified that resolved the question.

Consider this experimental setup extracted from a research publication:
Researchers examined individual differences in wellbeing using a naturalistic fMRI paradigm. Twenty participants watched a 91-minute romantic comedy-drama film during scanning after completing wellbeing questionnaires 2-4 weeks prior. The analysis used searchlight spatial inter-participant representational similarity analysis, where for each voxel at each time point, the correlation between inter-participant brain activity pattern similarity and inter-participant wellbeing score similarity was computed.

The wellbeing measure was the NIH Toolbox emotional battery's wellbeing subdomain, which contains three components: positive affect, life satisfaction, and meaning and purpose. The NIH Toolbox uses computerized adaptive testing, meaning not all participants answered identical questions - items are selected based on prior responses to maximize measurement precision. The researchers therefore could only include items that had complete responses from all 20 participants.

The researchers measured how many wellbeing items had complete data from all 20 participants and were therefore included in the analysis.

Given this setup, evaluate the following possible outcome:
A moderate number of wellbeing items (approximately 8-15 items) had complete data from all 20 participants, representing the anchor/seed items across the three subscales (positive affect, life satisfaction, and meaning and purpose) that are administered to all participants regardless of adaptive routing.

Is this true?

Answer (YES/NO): NO